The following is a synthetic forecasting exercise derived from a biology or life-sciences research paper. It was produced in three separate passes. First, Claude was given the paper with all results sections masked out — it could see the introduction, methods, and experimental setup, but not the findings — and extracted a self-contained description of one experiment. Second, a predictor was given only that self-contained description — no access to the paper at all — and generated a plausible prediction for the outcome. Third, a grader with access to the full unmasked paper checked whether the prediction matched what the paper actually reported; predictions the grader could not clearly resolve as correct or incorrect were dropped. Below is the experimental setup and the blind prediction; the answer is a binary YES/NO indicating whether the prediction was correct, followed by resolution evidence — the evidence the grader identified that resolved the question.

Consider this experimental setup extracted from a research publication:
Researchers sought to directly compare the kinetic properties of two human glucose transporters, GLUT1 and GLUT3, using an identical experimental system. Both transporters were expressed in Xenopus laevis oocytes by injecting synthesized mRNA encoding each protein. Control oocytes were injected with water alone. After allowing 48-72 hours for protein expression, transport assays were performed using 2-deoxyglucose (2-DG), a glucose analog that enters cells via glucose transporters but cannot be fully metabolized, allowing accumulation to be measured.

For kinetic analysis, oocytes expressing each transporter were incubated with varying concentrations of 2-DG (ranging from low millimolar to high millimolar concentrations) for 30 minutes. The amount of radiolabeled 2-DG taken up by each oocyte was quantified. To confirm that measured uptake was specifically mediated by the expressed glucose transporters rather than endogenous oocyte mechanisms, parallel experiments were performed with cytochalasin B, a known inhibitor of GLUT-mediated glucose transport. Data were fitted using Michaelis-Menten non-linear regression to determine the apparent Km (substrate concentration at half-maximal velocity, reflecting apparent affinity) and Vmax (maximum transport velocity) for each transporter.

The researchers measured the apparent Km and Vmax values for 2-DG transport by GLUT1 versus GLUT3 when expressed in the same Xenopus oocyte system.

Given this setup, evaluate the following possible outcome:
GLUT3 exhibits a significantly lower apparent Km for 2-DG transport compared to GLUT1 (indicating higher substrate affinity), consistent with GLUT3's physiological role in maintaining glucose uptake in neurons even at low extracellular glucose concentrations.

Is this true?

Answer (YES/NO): YES